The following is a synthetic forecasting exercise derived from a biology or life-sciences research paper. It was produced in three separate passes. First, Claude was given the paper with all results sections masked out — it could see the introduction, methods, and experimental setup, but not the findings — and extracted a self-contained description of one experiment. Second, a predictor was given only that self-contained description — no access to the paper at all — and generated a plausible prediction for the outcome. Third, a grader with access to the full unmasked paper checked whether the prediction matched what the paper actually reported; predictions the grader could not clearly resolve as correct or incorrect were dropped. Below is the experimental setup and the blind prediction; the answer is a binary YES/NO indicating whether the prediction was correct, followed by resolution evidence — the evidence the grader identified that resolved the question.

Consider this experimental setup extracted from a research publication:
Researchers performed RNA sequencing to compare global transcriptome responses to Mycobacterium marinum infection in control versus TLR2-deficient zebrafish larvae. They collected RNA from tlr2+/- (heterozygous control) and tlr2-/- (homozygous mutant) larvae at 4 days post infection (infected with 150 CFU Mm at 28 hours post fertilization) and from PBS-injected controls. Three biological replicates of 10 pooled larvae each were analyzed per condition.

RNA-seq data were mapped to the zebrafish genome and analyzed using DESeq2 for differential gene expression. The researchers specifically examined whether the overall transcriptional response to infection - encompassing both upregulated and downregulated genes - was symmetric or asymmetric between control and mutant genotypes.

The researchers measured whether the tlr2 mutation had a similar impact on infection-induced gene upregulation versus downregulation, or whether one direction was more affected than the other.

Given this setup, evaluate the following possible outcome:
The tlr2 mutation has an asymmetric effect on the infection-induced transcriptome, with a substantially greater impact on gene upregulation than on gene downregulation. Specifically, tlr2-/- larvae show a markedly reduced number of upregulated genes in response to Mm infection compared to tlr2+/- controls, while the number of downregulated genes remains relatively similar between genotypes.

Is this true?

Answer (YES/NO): NO